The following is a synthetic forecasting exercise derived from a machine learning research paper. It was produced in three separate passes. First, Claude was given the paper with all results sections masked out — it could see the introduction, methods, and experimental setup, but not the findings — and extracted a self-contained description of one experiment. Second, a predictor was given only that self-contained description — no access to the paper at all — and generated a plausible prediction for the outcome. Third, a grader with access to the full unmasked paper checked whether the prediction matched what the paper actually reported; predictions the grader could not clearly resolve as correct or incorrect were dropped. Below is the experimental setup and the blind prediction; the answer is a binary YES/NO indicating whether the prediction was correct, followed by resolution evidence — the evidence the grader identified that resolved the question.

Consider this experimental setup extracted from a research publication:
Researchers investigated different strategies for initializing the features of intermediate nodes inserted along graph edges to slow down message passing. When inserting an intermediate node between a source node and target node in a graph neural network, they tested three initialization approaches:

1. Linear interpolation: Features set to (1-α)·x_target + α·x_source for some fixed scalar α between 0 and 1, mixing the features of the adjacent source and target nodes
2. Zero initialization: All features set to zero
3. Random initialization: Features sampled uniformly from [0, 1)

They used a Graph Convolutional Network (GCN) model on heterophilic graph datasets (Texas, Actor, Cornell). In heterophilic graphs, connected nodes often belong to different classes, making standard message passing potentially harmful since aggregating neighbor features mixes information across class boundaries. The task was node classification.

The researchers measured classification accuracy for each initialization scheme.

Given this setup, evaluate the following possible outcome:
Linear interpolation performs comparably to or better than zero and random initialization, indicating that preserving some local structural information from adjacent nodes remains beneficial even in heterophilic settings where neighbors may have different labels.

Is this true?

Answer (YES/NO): YES